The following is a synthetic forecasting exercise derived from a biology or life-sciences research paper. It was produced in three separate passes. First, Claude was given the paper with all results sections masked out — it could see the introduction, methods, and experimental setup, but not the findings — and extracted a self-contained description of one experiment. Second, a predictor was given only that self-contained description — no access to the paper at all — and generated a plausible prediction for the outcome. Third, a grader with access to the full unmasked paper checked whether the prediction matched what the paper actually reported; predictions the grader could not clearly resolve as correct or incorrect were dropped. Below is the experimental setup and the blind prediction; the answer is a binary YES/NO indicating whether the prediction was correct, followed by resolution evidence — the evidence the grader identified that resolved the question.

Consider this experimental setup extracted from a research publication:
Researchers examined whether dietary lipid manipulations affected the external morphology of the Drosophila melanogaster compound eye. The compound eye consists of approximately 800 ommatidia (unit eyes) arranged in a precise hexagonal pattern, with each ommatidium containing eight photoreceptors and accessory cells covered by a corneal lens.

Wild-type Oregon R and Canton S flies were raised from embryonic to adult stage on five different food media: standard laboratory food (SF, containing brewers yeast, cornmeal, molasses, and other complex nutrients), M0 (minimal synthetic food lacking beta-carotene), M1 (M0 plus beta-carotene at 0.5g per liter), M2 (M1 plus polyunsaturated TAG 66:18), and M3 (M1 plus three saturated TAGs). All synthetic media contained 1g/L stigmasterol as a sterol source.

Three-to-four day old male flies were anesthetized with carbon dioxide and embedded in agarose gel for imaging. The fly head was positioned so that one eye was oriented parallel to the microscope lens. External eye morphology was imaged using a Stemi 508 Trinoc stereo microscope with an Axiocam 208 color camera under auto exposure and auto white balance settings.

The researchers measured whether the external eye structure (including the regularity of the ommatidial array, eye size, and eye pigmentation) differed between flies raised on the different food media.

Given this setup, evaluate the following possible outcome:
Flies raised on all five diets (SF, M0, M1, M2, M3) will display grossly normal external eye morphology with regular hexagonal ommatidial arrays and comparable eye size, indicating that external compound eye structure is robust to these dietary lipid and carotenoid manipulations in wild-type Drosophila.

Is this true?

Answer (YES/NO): YES